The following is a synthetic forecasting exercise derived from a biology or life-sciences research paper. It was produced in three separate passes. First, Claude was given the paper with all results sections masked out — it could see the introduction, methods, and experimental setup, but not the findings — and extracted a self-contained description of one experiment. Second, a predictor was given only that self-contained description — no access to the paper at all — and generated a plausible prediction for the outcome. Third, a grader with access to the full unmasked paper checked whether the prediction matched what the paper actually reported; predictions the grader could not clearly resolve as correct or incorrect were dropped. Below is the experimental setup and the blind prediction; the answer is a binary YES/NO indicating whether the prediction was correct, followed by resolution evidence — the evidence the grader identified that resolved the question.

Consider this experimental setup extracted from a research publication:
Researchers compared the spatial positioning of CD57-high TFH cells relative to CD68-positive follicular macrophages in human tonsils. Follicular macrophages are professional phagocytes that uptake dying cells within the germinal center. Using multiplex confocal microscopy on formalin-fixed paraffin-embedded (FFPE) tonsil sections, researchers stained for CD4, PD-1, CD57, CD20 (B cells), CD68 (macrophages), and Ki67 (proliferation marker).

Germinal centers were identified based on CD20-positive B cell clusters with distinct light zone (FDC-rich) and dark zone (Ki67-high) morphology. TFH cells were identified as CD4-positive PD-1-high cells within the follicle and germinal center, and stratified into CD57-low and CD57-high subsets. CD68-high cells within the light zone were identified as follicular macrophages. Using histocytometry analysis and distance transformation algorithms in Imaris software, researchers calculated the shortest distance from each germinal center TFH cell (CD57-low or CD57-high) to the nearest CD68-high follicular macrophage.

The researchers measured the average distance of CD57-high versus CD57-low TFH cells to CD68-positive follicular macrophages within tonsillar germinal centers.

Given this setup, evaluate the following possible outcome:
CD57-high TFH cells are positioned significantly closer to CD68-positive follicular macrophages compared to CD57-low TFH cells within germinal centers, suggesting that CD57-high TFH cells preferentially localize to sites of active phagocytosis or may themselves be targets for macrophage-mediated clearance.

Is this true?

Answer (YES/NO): YES